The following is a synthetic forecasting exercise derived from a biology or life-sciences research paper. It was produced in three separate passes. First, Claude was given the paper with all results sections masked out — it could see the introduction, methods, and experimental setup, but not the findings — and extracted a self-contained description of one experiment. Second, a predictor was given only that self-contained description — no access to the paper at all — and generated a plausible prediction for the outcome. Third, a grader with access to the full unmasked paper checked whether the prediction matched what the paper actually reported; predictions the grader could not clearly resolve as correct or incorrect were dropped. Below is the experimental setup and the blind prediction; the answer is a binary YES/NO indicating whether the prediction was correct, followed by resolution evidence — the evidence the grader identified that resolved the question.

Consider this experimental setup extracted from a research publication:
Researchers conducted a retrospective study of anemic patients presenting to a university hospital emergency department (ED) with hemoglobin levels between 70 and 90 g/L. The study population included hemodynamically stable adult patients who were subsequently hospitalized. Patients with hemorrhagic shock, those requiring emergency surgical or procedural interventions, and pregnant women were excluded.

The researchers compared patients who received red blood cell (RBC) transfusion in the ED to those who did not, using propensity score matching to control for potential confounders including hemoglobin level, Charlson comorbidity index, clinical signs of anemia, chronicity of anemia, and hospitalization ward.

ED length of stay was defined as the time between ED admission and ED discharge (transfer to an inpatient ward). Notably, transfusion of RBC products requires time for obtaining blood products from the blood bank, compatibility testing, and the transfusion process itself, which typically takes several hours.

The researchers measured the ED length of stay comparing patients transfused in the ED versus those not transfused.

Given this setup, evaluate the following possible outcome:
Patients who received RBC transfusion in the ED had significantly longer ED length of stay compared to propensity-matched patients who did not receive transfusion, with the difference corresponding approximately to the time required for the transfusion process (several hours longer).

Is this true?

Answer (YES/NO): YES